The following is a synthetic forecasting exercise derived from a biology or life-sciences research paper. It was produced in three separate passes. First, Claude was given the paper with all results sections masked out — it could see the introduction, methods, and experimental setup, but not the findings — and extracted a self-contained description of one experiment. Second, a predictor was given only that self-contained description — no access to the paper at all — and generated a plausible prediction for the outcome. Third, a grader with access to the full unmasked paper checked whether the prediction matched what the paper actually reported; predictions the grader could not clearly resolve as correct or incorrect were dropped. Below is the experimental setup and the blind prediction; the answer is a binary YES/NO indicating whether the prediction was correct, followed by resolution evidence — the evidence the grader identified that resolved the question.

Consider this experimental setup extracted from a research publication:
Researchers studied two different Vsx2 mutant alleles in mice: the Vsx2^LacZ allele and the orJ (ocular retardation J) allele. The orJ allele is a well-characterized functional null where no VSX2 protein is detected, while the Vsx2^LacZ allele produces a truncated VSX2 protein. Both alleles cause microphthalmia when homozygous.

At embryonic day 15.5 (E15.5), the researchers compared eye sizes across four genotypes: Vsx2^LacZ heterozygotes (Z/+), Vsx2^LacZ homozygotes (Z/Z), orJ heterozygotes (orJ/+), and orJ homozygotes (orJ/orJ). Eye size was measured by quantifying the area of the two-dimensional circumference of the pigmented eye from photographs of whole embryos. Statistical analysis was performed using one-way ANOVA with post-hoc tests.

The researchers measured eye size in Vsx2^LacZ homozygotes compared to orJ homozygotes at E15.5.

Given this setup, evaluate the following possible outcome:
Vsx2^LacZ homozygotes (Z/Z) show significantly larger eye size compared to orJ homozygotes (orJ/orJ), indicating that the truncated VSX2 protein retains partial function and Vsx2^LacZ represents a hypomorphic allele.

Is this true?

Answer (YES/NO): NO